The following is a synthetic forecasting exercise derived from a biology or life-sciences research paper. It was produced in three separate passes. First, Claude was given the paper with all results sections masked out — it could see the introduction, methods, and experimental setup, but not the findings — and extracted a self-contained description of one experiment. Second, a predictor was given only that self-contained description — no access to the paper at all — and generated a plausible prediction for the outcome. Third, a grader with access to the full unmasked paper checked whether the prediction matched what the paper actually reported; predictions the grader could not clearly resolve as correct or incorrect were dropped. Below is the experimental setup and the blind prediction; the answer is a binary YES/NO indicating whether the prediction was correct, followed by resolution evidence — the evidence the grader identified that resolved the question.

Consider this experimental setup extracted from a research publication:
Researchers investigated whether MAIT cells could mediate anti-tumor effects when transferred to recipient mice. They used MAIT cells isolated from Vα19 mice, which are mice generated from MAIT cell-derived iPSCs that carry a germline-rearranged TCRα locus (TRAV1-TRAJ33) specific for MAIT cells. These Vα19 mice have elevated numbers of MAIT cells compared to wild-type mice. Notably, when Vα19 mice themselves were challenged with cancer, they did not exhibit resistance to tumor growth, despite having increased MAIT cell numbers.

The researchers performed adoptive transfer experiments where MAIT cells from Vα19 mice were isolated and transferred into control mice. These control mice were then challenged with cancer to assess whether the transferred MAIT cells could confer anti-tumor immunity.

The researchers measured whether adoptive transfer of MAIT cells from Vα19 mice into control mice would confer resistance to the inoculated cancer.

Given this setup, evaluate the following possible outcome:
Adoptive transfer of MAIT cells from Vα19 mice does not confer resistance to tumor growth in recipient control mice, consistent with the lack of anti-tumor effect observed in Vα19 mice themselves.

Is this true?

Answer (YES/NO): NO